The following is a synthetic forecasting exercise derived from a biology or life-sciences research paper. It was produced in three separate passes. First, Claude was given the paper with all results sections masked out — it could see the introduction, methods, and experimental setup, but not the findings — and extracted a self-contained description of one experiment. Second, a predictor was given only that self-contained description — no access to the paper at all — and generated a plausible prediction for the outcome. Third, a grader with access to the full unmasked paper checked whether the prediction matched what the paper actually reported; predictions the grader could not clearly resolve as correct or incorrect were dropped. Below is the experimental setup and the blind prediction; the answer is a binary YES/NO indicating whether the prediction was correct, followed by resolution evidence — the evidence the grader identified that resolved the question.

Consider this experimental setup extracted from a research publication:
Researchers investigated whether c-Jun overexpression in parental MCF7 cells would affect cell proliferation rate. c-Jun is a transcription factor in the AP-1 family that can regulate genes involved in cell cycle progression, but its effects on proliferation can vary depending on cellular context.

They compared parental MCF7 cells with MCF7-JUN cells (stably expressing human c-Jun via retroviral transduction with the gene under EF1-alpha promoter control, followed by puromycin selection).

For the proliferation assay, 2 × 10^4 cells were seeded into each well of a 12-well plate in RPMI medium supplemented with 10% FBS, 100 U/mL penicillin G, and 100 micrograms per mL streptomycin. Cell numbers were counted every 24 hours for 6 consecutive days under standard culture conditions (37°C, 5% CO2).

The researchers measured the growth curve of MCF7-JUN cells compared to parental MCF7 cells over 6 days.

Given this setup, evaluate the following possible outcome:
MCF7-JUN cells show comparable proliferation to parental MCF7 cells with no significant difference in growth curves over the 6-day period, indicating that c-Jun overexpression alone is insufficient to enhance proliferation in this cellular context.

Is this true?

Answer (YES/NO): YES